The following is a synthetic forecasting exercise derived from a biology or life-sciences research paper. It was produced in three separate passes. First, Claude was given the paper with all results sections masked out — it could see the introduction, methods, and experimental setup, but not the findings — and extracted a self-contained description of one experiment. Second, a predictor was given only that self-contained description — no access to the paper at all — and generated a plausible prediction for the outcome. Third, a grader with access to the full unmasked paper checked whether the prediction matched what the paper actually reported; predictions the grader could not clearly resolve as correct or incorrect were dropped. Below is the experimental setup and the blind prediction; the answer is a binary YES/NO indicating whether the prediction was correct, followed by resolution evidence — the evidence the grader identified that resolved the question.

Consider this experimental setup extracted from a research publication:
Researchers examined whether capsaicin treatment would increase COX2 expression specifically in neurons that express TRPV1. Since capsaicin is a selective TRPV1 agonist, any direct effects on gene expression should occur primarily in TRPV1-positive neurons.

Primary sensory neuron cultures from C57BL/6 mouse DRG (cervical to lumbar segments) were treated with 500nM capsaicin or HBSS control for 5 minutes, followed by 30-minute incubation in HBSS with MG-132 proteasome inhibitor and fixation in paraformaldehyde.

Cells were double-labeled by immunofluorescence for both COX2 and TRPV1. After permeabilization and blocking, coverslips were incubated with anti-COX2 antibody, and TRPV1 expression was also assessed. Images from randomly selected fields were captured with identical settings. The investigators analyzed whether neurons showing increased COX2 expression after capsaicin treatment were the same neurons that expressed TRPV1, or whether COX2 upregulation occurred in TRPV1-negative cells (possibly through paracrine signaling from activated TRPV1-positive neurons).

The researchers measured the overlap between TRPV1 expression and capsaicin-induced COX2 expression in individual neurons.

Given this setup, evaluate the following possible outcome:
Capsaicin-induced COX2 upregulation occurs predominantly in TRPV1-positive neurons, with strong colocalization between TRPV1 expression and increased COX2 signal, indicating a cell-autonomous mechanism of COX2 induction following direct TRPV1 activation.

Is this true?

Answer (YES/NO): NO